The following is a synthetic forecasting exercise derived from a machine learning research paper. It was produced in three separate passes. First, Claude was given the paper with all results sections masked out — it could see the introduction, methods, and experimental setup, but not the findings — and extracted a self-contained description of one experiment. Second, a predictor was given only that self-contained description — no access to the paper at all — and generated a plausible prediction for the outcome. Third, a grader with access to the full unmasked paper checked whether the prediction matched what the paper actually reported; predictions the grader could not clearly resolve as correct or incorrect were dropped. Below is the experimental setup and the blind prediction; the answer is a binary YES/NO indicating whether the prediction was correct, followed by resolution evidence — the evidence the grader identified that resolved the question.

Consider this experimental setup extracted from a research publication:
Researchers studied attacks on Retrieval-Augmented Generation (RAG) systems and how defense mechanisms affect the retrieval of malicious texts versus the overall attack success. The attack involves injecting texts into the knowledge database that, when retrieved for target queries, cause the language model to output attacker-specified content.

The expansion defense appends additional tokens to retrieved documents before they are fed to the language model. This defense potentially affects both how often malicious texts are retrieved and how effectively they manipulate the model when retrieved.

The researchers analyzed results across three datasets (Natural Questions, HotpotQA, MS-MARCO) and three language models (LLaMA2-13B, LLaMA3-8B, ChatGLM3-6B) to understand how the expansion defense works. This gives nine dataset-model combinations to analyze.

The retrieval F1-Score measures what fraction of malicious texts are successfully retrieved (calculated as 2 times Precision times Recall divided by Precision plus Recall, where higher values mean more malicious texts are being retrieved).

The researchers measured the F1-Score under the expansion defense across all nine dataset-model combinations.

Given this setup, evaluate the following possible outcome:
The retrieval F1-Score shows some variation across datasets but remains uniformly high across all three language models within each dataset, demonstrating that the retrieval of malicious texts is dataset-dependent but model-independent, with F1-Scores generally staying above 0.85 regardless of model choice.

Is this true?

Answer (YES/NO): NO